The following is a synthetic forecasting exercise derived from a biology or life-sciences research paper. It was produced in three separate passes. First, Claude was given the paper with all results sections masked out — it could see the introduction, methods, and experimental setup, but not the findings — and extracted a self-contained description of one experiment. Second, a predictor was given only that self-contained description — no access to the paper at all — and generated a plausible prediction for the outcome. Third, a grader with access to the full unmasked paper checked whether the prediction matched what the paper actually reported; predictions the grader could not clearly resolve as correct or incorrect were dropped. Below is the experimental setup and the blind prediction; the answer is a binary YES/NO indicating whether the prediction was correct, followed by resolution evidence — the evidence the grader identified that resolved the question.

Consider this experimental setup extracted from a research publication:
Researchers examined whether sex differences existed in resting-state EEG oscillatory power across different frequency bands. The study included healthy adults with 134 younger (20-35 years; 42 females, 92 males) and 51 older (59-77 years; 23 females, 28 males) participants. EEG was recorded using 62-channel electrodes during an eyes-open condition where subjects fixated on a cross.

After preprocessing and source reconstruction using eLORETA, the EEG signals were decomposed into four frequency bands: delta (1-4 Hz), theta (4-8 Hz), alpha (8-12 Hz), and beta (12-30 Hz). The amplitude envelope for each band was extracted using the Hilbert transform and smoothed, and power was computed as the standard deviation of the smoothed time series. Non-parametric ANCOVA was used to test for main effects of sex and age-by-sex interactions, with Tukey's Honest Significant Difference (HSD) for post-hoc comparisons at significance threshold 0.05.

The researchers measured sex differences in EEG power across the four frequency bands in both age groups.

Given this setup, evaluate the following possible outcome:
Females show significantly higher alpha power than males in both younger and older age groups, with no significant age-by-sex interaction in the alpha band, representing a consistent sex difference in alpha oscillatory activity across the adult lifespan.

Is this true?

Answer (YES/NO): NO